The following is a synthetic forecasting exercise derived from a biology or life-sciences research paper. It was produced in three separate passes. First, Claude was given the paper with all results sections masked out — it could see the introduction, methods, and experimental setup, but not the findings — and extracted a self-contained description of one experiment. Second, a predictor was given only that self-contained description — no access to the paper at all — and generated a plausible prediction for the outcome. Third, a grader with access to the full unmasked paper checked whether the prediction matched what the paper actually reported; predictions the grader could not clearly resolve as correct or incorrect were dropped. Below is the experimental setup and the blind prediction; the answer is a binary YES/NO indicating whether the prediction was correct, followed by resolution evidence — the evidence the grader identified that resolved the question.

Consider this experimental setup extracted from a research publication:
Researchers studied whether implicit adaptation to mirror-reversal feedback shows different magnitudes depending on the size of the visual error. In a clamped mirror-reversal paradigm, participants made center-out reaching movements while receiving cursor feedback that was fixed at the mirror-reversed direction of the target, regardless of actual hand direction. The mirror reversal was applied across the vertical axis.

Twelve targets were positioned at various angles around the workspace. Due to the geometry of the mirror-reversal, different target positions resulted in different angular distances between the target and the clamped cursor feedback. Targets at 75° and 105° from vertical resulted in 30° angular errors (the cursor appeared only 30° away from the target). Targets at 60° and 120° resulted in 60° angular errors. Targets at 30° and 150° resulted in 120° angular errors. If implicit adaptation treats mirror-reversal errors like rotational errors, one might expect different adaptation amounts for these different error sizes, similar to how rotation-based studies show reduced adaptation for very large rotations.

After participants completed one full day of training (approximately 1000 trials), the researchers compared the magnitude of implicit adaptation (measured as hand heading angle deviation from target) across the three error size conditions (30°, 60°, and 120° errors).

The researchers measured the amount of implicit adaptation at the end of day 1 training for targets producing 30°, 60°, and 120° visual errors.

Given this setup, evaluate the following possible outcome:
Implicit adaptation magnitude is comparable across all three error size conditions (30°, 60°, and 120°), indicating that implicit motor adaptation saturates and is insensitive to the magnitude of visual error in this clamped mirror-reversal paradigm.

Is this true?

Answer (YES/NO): NO